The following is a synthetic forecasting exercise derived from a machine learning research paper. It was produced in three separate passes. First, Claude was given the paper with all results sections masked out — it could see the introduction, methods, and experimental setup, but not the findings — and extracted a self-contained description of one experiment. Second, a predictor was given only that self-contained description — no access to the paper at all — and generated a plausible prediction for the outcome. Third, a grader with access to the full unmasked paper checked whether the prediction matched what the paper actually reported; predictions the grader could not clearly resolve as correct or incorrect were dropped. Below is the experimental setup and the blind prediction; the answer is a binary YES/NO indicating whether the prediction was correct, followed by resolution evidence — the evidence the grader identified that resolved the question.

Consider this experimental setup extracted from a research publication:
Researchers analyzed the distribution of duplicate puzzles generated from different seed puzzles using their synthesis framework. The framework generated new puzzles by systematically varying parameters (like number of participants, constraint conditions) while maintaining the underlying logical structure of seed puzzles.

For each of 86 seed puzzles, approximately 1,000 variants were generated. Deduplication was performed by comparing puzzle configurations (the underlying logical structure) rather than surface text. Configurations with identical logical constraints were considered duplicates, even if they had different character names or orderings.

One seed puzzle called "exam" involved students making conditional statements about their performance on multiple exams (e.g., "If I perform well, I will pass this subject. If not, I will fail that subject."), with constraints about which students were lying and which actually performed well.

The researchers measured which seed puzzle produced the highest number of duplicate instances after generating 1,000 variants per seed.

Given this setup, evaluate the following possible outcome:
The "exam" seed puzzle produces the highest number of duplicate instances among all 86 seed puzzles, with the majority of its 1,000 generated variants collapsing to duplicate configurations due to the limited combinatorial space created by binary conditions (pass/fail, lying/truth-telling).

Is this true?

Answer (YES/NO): YES